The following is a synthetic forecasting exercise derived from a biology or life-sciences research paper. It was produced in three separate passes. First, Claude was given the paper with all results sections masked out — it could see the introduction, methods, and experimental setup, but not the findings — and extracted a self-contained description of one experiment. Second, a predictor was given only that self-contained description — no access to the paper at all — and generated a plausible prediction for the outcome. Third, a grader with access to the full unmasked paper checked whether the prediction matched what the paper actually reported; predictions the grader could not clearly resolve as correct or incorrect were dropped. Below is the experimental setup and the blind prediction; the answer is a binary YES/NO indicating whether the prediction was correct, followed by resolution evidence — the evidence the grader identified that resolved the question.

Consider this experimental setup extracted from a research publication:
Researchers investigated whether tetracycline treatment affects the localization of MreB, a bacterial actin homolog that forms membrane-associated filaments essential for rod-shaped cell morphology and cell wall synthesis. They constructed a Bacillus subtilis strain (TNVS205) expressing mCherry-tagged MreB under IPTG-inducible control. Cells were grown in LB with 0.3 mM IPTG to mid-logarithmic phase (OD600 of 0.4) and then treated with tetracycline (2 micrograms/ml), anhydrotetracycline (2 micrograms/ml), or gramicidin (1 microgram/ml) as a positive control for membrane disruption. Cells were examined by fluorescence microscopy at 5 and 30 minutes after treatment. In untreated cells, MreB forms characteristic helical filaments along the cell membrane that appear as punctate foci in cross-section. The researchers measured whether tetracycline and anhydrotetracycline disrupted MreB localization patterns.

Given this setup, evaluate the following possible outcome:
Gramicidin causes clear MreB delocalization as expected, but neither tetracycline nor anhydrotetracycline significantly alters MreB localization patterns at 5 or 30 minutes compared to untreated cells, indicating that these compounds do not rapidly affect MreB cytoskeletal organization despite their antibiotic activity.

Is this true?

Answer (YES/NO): NO